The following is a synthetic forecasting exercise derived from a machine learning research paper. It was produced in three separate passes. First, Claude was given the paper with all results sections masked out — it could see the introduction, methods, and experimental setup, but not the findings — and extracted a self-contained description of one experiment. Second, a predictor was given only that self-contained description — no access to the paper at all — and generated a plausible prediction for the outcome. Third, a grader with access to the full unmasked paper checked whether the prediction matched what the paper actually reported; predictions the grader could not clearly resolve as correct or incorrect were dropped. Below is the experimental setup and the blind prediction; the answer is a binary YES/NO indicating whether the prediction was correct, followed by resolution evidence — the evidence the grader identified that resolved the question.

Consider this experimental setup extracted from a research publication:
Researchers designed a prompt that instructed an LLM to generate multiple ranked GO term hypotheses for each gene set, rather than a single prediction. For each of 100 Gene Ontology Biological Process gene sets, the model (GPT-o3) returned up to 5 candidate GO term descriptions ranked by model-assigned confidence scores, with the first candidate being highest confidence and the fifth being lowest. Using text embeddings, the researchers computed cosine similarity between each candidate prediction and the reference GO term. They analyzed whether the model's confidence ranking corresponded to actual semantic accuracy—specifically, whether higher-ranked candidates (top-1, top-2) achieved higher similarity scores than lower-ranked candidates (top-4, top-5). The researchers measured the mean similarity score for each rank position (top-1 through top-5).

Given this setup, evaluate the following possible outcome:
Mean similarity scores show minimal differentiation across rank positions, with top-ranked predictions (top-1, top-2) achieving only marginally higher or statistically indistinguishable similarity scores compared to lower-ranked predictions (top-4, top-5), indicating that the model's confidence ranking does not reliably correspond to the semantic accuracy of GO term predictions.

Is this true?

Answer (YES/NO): NO